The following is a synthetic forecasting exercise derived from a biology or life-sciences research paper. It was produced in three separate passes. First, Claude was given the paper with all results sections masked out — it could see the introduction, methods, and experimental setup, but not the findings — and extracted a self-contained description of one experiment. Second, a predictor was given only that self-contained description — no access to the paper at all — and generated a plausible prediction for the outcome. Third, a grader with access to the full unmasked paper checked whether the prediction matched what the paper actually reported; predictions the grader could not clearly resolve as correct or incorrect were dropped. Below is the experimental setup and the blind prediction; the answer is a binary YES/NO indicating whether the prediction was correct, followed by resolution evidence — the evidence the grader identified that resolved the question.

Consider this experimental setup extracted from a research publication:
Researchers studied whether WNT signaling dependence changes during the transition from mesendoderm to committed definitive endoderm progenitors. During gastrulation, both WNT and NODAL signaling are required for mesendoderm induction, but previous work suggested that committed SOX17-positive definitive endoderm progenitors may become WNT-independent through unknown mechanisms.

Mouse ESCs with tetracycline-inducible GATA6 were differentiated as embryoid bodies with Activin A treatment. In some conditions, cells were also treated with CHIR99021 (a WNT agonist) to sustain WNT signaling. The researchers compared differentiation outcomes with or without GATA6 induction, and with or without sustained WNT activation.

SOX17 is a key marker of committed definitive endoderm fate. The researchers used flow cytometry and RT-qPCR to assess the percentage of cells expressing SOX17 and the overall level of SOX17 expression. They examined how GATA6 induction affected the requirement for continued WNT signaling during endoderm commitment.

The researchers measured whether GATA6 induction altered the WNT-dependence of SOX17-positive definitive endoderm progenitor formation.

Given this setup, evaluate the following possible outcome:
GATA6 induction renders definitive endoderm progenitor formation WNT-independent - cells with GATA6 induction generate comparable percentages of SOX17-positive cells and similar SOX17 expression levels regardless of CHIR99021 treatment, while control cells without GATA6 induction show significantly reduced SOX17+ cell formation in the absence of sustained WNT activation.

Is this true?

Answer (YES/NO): NO